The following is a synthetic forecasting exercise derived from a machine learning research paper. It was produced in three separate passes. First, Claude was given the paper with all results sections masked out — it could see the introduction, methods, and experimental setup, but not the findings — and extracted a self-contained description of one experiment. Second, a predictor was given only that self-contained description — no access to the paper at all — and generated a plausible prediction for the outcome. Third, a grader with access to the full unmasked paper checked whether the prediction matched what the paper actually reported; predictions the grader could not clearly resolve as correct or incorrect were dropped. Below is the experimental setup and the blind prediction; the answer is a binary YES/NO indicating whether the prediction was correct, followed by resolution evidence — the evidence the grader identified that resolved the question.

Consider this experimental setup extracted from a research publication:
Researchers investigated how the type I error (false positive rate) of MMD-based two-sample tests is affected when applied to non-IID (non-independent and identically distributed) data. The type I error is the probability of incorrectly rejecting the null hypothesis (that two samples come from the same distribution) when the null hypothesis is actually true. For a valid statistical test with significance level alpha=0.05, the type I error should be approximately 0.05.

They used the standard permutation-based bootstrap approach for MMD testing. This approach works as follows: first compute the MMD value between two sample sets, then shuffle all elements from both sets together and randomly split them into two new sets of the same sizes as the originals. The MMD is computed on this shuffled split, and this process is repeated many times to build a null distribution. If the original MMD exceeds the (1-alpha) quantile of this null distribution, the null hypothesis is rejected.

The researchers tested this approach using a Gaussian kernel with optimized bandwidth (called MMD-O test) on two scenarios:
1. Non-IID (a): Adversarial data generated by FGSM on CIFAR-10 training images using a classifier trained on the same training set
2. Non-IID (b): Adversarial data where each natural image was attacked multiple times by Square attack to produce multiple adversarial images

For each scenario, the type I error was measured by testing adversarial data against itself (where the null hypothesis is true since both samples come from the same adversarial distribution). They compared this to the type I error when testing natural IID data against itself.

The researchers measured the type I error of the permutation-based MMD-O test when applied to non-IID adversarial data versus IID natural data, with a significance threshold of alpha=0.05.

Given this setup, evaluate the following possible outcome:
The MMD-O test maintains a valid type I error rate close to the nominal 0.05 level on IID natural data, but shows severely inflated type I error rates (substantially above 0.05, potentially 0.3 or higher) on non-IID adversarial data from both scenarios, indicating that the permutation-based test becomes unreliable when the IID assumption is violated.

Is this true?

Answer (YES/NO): YES